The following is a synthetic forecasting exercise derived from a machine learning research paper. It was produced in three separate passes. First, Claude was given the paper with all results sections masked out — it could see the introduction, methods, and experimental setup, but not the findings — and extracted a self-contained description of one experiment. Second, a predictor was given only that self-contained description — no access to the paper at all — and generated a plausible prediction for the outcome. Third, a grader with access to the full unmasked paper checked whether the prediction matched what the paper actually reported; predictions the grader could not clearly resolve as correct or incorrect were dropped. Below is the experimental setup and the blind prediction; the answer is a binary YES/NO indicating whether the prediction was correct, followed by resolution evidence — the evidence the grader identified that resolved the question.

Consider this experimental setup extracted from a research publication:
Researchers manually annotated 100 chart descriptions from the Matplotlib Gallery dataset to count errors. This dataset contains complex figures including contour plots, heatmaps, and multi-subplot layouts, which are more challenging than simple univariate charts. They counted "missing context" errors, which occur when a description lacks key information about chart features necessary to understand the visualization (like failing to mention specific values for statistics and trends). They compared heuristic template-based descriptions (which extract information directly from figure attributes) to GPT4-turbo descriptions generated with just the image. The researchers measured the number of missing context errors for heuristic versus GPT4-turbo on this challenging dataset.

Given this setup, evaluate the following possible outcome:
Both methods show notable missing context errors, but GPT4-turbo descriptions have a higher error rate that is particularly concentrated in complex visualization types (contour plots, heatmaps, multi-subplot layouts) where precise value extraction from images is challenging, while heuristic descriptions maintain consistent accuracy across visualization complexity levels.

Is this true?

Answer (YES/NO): NO